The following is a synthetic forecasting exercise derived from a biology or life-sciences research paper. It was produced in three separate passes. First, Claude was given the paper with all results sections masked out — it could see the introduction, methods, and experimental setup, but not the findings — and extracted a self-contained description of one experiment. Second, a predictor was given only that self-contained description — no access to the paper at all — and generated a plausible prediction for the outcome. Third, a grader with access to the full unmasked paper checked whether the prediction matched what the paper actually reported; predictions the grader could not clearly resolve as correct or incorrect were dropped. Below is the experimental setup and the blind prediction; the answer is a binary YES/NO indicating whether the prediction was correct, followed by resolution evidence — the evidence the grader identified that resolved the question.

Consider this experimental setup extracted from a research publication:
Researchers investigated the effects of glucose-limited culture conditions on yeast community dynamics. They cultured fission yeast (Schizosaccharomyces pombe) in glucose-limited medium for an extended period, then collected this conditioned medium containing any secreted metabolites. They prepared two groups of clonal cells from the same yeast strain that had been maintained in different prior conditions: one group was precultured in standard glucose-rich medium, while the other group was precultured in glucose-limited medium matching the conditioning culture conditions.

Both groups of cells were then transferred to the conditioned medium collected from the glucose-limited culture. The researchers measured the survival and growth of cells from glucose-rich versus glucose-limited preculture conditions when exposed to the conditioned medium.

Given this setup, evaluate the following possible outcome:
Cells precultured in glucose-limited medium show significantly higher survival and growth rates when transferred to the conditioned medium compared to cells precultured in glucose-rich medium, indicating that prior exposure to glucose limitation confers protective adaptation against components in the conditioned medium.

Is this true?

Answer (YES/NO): YES